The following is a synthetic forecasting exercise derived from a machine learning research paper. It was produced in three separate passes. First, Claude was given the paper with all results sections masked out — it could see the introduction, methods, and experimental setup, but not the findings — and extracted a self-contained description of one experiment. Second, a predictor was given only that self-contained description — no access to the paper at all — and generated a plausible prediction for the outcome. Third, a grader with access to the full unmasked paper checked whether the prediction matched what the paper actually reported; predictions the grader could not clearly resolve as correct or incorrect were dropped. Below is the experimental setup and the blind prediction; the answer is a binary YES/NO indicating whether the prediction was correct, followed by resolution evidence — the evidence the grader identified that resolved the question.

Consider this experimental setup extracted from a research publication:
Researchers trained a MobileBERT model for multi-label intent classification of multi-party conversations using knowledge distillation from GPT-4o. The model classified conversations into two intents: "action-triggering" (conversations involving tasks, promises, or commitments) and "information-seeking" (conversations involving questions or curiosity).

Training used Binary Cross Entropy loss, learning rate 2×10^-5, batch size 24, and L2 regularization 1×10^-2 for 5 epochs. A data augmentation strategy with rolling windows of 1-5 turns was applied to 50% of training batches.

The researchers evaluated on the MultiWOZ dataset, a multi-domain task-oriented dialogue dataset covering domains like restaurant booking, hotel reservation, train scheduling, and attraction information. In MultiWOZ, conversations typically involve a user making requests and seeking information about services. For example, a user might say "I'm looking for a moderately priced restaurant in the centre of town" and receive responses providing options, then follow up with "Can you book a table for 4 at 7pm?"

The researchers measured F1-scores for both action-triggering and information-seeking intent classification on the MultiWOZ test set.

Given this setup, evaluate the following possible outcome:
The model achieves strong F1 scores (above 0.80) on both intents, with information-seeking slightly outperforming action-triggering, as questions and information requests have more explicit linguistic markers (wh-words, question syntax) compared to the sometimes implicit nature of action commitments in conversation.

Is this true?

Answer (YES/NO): NO